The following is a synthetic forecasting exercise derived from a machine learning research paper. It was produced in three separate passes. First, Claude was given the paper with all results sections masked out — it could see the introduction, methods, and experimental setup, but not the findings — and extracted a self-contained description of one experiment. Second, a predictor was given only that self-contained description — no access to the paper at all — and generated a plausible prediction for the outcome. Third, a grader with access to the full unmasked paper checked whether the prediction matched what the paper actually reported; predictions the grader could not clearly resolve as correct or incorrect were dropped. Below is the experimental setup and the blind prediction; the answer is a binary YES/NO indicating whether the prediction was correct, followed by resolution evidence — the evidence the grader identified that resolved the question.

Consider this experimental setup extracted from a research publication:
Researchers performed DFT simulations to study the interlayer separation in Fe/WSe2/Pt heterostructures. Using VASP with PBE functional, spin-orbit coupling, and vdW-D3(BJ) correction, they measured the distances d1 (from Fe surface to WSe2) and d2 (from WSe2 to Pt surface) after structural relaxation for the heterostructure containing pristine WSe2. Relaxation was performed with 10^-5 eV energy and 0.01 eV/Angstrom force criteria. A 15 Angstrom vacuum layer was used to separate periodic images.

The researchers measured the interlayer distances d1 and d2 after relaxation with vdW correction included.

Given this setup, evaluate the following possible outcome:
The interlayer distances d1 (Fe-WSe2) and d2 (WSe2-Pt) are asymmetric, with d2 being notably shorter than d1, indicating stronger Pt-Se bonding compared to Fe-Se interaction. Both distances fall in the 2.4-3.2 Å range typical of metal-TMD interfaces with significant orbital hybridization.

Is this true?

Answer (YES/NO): NO